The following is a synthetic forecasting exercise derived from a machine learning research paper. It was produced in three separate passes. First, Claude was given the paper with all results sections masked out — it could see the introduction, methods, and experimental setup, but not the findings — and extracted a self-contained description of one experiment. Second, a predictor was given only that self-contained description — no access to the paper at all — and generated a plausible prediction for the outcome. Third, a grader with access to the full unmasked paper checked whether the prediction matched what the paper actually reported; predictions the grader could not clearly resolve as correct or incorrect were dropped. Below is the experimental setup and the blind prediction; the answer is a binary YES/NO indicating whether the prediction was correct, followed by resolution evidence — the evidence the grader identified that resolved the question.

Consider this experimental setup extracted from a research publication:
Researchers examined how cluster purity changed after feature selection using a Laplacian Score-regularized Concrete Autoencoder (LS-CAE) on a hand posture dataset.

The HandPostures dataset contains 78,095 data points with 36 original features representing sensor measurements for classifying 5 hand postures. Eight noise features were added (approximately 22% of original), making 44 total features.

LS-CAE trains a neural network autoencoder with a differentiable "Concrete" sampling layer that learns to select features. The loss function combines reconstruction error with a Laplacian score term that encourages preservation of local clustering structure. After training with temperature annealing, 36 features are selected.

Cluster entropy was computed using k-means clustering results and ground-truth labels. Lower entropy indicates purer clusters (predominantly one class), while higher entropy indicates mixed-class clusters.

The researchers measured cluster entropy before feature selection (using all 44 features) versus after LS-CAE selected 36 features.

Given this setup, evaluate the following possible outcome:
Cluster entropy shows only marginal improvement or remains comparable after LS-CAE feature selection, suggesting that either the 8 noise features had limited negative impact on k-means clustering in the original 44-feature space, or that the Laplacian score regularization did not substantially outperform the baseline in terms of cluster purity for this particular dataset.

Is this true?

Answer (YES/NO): NO